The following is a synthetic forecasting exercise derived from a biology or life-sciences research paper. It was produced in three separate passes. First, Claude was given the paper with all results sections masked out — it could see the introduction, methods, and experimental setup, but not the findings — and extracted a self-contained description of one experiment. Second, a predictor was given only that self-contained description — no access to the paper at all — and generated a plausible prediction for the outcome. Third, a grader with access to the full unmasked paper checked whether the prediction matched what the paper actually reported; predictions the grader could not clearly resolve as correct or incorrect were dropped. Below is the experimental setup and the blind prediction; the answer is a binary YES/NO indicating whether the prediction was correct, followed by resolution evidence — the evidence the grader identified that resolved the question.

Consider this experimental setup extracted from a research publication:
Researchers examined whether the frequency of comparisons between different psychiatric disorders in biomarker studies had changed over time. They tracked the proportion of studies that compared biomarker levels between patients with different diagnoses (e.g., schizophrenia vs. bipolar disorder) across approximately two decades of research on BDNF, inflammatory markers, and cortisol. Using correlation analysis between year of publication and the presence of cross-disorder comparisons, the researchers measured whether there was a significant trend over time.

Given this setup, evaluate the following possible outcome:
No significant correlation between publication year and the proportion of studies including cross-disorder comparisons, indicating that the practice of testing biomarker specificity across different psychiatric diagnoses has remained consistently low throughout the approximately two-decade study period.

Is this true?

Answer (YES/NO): NO